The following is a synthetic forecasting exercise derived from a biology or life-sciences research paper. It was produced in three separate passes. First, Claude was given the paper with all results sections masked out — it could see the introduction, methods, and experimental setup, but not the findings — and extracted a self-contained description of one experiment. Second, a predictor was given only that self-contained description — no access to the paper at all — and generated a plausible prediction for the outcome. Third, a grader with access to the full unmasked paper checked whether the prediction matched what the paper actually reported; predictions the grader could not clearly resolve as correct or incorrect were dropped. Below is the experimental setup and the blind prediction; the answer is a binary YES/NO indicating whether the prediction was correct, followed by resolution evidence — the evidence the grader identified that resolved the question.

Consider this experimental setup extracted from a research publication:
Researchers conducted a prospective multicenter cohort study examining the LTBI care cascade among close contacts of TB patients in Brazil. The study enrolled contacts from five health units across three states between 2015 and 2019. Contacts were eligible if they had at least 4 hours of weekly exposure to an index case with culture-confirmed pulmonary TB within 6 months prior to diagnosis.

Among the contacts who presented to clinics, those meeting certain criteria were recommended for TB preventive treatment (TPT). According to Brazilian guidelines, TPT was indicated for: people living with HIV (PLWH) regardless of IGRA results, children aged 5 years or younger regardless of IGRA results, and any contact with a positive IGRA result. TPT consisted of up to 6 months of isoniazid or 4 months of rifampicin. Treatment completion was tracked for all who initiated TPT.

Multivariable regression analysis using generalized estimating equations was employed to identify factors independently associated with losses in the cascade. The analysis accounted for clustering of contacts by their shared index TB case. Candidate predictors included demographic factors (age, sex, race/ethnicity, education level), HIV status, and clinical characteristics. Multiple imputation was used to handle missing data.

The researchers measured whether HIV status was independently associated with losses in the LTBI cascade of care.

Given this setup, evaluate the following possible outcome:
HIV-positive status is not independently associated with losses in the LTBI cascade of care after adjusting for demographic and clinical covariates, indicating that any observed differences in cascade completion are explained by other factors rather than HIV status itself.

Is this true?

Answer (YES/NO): NO